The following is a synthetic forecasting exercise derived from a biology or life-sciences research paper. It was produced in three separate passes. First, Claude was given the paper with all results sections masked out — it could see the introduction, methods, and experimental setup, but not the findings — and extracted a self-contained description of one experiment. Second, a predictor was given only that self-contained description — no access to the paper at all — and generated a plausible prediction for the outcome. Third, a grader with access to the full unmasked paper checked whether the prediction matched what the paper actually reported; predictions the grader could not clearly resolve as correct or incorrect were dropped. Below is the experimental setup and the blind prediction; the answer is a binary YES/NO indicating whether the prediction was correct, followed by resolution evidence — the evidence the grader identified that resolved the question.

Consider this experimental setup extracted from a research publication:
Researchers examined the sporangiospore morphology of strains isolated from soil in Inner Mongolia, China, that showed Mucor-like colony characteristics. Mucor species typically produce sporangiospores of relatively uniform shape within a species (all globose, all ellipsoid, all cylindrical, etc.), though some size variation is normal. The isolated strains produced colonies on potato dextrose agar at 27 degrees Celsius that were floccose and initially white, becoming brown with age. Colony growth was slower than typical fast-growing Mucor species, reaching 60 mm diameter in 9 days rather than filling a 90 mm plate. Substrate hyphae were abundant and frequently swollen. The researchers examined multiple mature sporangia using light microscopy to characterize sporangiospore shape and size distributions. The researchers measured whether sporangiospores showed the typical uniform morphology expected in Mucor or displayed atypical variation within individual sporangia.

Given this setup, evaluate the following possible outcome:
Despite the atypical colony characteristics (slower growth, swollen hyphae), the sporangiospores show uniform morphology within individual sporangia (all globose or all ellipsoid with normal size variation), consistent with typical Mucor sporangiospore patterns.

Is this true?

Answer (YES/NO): NO